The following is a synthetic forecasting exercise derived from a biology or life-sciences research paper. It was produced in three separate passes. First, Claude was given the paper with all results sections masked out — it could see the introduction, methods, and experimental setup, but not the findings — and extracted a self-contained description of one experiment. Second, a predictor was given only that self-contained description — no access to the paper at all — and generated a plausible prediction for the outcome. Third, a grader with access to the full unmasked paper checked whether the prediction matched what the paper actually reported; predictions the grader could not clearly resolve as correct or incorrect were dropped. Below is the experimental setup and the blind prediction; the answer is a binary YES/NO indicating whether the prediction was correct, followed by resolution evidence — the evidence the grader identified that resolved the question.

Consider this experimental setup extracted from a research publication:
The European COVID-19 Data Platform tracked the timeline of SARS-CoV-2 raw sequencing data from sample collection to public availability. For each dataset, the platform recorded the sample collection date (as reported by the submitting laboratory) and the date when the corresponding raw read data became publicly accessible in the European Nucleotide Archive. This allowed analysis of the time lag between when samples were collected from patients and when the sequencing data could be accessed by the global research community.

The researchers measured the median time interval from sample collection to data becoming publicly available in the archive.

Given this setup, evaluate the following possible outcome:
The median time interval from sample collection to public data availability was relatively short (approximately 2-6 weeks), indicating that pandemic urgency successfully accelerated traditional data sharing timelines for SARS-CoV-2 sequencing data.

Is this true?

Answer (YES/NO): YES